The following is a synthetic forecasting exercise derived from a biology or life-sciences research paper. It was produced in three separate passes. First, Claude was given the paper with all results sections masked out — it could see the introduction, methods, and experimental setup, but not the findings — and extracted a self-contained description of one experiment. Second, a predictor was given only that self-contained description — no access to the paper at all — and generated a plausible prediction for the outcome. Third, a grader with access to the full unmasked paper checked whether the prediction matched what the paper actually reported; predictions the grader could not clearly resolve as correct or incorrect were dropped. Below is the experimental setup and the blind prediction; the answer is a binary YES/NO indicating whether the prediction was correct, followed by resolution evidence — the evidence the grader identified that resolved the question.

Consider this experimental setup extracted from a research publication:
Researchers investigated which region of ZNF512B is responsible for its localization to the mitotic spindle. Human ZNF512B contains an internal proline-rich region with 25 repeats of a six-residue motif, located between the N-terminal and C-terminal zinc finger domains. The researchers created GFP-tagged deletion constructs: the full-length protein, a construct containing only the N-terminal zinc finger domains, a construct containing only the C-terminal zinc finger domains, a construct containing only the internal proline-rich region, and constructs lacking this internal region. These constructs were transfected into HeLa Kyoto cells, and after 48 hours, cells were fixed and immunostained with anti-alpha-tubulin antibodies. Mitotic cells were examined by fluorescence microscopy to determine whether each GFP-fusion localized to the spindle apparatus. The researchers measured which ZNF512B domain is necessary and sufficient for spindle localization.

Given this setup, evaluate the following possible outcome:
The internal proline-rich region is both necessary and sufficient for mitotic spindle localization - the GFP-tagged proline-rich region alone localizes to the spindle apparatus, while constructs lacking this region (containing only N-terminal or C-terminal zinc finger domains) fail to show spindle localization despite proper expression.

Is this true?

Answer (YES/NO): YES